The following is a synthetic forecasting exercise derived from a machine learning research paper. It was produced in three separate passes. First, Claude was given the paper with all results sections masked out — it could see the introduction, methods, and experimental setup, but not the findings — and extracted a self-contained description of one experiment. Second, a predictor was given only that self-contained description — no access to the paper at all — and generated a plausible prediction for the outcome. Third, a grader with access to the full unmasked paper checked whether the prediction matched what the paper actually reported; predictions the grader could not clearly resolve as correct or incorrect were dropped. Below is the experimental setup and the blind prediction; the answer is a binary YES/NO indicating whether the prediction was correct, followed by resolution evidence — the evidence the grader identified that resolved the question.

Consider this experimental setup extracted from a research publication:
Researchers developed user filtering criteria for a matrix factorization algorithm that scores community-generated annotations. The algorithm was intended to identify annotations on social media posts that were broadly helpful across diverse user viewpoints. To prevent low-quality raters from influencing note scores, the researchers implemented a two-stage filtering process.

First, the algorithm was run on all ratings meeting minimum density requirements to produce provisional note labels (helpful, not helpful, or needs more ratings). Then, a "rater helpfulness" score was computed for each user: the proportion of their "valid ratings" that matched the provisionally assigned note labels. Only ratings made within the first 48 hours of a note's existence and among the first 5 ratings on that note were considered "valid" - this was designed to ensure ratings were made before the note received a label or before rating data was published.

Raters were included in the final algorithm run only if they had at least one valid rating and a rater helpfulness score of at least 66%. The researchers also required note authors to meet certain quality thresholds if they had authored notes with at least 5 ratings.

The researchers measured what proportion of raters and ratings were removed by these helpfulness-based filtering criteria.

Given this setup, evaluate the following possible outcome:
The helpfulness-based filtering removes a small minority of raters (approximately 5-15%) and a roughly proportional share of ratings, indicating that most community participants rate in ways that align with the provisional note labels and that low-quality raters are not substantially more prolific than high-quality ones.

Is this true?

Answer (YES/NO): NO